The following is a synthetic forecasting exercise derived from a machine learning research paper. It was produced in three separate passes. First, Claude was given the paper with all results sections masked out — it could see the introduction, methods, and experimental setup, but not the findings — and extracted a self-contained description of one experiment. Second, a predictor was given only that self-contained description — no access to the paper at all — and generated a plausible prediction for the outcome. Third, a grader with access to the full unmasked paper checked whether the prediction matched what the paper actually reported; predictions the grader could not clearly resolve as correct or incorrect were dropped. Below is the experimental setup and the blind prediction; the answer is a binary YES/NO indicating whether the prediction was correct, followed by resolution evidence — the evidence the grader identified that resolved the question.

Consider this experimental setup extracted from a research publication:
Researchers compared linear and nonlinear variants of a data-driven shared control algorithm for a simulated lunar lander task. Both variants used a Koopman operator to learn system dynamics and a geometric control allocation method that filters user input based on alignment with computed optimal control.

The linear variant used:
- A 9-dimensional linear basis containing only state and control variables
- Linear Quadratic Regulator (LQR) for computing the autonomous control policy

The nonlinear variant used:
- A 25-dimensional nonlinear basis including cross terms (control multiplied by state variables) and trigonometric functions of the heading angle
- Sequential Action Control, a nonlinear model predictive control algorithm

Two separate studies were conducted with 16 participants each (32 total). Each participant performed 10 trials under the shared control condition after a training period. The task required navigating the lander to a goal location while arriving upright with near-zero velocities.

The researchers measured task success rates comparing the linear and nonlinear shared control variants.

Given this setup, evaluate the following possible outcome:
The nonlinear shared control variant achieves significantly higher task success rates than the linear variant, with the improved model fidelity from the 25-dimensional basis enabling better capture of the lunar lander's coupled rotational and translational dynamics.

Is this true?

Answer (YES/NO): NO